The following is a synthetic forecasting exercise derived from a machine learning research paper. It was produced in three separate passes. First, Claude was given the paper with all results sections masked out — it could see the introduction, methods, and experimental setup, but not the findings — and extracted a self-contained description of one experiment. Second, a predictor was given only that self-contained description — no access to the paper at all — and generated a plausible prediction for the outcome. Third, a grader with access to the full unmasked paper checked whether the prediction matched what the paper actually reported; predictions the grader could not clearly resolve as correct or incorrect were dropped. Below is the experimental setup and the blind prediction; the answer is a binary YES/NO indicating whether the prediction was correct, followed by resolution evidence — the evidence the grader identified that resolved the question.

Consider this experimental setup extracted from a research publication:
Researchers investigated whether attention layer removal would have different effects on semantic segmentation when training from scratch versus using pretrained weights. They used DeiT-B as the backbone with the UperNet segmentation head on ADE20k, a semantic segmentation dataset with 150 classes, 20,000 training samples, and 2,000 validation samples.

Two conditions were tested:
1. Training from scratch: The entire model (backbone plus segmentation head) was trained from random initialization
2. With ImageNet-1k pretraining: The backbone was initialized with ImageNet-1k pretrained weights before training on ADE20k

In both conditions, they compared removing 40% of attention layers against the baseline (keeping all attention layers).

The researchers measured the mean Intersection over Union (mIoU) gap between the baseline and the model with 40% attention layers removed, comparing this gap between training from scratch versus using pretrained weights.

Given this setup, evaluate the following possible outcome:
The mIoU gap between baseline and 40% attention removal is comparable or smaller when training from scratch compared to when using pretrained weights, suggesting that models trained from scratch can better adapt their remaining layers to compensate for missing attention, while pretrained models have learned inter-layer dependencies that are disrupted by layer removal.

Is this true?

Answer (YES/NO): YES